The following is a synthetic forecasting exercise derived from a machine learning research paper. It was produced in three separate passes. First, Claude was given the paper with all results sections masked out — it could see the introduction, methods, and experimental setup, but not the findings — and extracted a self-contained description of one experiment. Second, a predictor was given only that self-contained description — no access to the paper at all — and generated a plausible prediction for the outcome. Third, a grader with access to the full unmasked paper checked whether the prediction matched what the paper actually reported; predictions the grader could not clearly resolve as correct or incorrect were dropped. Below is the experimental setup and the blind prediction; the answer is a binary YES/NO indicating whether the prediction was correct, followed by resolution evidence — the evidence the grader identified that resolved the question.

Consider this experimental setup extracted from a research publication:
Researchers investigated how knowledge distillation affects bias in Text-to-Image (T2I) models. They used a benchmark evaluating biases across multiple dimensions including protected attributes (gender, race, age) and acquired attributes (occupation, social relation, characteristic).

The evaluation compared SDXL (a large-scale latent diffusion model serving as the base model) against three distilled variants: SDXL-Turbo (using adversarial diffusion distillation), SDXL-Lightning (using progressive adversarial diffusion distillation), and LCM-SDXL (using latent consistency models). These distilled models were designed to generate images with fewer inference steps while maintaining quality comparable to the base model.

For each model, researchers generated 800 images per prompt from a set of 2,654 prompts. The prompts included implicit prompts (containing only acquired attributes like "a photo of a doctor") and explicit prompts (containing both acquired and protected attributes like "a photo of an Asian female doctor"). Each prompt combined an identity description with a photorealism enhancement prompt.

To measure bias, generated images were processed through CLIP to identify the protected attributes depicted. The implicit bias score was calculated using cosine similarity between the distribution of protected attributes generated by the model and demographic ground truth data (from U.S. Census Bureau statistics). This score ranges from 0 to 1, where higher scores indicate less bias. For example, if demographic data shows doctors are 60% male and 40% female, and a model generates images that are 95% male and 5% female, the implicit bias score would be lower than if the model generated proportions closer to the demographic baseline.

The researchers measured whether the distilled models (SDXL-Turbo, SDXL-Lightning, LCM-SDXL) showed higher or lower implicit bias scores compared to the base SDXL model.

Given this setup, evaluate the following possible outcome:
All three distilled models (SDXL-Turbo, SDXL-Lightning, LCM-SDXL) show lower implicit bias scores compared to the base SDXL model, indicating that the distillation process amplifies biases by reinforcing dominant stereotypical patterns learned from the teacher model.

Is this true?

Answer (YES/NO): YES